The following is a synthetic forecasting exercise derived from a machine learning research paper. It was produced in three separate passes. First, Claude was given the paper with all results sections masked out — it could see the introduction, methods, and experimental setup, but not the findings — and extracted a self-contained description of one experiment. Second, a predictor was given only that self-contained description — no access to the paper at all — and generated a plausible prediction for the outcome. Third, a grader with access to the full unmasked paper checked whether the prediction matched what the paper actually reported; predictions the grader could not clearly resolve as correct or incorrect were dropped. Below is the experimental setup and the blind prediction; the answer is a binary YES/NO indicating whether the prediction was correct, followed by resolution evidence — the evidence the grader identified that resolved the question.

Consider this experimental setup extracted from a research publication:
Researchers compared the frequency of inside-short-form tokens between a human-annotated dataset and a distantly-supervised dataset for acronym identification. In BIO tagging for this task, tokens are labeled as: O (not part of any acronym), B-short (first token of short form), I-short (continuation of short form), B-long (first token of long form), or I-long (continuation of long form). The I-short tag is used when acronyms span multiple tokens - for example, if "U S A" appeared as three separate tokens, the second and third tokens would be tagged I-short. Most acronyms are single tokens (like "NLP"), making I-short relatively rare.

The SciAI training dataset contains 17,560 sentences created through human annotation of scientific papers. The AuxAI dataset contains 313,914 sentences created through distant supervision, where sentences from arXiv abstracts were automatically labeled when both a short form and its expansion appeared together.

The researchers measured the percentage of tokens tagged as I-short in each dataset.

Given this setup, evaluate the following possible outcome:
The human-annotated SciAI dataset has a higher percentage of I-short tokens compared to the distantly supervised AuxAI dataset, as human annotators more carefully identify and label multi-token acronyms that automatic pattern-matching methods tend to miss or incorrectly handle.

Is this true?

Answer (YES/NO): YES